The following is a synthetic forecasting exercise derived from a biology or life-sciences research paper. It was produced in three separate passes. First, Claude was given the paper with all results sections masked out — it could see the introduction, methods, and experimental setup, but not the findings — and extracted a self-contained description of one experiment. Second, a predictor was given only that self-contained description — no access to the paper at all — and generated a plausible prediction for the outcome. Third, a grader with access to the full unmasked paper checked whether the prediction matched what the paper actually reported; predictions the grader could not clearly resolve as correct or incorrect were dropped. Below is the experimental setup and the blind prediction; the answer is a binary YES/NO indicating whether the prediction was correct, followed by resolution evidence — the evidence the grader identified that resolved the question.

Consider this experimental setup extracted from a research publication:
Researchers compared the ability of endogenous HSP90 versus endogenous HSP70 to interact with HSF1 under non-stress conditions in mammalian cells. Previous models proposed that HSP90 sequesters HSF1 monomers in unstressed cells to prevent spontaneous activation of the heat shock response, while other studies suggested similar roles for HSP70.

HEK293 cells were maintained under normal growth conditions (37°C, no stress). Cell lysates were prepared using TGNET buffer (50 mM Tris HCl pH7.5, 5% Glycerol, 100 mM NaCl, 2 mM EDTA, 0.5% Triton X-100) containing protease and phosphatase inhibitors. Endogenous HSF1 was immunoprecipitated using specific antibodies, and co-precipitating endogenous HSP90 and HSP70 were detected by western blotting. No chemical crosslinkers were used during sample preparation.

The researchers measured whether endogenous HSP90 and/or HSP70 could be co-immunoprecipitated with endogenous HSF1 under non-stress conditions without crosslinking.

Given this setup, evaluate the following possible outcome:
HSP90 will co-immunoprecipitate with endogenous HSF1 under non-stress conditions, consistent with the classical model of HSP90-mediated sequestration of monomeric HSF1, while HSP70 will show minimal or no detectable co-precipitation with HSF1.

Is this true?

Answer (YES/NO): NO